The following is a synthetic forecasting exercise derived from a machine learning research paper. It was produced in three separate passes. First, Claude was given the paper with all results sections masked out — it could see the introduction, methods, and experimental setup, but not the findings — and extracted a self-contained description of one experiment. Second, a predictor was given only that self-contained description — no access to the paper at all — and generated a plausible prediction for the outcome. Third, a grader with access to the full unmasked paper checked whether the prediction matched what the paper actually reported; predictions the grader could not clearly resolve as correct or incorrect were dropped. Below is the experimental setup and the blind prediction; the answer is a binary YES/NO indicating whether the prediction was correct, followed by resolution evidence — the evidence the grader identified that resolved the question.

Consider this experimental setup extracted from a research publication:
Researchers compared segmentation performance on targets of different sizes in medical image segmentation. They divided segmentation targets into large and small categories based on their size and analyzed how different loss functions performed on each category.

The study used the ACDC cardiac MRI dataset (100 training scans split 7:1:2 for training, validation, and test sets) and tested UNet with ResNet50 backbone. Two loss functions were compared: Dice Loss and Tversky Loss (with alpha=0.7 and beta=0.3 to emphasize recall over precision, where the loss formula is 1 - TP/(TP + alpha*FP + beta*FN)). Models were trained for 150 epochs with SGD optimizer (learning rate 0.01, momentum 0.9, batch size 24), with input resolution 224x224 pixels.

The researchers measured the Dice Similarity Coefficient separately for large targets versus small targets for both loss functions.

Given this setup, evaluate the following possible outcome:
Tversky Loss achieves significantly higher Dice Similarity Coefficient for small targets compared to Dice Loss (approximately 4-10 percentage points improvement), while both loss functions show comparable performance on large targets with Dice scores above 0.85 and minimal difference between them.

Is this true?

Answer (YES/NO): NO